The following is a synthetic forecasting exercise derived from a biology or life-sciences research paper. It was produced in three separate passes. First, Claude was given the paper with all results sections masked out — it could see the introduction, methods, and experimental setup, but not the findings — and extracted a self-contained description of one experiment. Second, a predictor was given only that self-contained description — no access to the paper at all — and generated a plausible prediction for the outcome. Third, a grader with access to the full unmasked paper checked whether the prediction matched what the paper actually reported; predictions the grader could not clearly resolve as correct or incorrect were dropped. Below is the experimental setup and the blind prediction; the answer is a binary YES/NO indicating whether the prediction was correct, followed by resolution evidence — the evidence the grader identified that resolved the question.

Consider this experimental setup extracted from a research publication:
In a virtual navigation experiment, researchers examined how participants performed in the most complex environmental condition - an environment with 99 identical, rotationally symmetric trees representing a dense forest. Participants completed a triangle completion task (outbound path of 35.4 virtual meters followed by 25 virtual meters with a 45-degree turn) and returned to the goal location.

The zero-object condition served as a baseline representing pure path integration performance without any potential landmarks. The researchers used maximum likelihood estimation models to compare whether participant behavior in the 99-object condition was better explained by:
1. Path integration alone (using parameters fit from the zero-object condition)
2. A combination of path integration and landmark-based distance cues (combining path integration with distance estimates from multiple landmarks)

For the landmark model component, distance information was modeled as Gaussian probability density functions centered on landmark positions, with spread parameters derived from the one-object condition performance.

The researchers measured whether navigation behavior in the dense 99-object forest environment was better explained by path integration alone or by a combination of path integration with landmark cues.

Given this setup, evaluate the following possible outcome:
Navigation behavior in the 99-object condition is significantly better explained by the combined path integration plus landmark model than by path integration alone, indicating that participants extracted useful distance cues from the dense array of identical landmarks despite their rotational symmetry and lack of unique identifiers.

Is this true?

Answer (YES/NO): NO